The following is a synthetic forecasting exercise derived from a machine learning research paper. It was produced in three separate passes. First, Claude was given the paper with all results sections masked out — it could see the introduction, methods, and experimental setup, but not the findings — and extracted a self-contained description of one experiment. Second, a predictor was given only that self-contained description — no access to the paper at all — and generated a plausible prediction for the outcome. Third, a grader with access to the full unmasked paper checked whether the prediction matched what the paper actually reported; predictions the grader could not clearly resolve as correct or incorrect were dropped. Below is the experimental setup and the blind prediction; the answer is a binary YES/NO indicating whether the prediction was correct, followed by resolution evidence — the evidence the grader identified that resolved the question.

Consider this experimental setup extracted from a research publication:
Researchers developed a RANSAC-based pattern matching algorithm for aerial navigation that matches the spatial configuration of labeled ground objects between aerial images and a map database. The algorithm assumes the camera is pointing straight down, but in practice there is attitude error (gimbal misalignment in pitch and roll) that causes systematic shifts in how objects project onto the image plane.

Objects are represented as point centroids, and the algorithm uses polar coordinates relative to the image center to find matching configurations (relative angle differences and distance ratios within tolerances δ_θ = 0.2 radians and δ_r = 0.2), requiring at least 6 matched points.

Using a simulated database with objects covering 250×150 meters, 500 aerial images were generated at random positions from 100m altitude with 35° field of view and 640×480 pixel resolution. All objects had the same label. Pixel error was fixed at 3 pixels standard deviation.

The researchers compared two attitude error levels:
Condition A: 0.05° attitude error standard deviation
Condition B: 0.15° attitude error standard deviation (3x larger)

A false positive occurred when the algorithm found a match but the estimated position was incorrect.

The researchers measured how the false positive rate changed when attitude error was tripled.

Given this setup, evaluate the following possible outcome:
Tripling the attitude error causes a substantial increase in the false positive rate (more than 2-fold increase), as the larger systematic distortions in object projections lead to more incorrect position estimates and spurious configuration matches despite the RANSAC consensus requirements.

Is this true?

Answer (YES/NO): NO